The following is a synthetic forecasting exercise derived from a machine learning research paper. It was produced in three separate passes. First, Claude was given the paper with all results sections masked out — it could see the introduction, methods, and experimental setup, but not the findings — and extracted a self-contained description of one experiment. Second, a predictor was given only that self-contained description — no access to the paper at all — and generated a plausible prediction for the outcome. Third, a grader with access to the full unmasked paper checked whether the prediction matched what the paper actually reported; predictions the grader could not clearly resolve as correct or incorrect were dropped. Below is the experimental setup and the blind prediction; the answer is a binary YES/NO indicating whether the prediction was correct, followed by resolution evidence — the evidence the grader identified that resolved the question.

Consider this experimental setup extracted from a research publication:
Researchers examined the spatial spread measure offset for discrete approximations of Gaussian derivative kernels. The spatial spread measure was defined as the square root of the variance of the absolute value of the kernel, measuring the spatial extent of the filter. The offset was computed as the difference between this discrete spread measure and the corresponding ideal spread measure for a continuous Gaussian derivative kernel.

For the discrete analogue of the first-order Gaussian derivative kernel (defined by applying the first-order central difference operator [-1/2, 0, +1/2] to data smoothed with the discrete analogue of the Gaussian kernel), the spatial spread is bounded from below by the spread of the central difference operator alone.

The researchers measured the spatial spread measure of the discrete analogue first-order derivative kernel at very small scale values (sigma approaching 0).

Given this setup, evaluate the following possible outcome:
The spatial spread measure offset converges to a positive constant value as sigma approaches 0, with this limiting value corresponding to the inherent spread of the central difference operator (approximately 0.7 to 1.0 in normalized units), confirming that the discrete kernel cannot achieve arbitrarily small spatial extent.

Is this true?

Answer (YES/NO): YES